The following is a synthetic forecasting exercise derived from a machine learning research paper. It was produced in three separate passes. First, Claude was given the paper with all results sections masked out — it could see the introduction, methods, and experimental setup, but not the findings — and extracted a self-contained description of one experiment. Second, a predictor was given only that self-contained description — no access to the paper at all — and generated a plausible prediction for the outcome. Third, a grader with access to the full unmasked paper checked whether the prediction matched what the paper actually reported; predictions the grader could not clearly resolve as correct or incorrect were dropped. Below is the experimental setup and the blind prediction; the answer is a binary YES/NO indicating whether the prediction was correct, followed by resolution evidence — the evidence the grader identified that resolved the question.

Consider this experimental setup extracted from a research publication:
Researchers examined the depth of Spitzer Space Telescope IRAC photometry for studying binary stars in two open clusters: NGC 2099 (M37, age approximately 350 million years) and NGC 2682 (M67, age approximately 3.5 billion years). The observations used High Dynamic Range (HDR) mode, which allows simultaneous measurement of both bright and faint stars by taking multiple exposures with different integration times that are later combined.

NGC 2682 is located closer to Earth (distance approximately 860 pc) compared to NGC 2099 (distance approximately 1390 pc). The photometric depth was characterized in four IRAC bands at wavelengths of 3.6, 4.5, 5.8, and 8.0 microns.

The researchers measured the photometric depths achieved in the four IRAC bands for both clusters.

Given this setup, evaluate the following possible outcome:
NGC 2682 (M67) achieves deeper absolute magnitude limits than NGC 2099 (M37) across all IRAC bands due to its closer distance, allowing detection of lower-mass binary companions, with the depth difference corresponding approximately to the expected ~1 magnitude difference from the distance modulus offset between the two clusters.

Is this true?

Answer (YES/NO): NO